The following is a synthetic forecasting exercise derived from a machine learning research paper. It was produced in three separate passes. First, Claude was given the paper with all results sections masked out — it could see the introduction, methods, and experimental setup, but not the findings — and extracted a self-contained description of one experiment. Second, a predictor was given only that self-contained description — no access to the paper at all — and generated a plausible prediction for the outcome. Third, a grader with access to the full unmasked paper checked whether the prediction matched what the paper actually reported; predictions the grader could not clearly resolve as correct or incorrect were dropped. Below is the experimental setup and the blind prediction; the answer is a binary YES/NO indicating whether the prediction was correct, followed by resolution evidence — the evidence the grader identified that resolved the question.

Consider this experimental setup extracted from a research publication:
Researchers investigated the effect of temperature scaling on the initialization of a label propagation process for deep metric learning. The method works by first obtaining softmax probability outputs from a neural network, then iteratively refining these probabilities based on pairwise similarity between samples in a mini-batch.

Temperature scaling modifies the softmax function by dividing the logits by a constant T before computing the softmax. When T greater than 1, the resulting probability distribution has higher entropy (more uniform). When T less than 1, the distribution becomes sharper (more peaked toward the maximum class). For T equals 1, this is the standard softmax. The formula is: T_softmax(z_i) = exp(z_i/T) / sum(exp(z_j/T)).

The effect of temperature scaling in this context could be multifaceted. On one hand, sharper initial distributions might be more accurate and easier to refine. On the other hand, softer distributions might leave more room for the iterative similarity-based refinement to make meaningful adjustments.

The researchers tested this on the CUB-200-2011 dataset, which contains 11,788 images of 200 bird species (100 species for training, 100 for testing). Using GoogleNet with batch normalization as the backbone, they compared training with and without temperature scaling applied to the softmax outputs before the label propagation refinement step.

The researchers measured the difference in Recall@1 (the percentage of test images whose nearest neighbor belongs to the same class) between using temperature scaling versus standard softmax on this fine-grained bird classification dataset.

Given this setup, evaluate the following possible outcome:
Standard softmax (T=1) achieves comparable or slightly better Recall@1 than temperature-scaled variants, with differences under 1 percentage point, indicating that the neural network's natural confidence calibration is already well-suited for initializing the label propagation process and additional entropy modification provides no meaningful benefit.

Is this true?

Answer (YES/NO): NO